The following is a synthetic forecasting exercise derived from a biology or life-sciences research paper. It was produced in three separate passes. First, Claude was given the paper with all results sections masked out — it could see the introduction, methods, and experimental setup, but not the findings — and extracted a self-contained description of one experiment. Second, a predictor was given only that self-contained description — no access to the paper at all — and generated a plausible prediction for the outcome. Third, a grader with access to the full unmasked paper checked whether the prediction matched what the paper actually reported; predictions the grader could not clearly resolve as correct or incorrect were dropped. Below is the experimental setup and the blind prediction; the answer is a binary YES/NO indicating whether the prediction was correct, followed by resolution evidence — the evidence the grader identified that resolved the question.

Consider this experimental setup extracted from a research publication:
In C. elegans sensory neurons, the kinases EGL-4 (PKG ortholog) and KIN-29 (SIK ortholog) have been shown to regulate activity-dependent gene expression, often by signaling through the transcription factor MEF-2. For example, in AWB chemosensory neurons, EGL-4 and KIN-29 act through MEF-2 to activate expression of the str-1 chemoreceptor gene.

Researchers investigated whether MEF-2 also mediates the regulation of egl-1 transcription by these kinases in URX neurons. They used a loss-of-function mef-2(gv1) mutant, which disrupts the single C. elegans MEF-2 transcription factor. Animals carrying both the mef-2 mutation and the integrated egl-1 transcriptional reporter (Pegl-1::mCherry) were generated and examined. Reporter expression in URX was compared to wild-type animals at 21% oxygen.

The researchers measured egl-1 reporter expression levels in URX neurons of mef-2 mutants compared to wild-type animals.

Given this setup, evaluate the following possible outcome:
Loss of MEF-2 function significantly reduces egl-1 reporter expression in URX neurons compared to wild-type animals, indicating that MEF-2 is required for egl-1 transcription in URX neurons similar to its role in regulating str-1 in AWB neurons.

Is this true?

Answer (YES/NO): NO